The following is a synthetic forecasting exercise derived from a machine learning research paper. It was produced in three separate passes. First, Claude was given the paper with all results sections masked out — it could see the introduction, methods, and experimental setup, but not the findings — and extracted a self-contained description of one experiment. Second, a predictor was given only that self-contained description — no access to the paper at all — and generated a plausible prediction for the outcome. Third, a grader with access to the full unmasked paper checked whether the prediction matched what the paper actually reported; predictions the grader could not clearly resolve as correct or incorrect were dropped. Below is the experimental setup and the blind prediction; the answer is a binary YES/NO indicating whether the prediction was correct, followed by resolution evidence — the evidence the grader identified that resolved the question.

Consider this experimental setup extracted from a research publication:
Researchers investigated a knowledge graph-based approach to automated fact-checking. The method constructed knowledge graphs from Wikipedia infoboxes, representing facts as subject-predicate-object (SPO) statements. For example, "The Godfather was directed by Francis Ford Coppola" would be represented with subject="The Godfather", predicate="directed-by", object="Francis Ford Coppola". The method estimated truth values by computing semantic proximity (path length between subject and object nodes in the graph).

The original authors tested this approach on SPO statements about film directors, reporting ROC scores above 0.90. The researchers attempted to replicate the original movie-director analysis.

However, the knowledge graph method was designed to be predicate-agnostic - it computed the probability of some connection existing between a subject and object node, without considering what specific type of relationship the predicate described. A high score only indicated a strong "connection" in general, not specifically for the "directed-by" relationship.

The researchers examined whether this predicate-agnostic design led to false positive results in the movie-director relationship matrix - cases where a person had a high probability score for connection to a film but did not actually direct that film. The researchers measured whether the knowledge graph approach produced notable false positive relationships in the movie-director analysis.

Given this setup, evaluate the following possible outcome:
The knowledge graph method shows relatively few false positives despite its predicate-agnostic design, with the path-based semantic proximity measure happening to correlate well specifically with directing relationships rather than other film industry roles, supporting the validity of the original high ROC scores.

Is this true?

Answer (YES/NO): NO